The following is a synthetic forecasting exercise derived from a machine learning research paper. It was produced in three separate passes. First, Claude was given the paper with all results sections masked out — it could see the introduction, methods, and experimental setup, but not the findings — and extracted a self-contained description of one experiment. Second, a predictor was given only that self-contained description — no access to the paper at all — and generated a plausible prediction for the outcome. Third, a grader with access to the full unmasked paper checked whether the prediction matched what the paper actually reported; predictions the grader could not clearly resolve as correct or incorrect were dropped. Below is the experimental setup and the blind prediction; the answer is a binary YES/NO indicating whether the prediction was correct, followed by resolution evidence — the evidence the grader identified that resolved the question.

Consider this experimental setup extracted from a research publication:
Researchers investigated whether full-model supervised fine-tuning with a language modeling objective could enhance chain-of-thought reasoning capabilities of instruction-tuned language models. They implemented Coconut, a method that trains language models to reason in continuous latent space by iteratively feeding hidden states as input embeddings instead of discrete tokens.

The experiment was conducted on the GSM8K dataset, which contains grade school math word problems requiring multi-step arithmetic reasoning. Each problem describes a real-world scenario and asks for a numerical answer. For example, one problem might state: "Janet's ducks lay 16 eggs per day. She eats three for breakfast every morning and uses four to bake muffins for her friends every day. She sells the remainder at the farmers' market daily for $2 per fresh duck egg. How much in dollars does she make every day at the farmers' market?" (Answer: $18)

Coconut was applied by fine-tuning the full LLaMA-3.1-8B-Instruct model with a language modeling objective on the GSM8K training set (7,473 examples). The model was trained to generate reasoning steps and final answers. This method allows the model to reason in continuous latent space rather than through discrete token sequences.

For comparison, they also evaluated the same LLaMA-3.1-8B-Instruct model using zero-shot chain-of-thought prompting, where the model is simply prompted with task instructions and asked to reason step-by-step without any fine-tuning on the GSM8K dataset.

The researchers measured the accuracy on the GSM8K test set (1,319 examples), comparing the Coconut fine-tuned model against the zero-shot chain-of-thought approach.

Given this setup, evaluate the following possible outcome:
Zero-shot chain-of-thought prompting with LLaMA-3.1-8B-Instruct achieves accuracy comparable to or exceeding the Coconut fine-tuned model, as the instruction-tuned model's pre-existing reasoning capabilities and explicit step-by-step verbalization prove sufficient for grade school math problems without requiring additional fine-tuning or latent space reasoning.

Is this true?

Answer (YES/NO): YES